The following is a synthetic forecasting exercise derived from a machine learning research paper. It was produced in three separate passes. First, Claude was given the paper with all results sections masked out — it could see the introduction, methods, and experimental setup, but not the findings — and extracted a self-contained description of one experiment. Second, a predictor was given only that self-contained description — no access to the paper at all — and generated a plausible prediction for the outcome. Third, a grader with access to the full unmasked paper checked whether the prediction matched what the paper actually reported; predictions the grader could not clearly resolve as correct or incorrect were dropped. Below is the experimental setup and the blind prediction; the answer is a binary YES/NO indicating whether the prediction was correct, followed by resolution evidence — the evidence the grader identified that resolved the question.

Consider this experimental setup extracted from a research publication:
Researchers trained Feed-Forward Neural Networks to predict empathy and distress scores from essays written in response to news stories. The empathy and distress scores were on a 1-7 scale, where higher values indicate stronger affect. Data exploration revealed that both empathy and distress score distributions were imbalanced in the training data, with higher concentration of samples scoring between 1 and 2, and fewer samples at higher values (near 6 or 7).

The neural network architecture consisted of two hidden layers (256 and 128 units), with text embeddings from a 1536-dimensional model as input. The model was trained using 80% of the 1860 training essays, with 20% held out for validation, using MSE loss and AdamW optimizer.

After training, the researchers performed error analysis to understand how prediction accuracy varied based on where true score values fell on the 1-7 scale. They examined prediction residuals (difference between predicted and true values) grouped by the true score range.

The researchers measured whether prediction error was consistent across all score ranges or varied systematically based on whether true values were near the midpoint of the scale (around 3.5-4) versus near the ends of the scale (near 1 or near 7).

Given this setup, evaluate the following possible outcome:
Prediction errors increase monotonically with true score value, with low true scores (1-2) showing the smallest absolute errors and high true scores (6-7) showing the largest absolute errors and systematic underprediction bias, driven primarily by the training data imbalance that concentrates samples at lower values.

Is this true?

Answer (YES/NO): NO